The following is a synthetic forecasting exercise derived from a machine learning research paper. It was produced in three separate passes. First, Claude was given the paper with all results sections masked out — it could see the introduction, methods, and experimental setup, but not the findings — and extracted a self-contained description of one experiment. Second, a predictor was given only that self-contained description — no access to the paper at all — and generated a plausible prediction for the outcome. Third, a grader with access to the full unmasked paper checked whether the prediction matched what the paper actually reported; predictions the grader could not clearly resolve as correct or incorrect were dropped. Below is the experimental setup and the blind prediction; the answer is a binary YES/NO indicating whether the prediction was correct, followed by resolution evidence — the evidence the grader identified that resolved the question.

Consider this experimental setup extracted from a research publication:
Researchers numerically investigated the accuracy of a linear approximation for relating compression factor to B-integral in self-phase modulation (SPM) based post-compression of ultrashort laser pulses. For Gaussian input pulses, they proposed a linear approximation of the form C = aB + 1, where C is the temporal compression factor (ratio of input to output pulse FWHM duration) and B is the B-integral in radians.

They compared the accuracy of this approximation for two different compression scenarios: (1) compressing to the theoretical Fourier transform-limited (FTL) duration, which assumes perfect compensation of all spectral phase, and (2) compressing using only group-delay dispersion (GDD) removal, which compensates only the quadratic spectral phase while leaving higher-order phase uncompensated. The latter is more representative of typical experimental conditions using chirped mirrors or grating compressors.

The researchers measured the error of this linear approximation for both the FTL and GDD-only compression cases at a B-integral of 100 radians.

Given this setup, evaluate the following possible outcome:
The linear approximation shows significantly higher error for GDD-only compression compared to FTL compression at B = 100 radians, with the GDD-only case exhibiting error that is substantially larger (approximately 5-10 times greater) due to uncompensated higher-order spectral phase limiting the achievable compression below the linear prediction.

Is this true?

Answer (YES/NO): YES